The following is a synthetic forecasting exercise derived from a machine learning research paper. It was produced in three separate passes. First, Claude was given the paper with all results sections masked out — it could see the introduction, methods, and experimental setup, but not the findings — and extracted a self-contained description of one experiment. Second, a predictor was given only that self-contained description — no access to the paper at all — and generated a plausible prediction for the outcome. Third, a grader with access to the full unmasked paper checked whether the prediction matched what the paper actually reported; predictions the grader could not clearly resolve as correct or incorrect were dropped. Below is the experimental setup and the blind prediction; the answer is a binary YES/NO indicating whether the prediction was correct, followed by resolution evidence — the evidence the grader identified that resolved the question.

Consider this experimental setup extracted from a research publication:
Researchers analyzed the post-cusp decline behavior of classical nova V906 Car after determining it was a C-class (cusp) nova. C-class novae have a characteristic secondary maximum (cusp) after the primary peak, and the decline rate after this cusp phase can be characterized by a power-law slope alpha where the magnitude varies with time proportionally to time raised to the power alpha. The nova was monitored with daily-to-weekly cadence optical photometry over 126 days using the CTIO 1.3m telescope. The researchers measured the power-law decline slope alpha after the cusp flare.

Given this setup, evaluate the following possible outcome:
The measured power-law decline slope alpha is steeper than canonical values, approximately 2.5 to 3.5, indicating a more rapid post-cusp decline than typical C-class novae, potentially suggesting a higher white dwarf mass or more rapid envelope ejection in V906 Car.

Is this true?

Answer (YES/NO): NO